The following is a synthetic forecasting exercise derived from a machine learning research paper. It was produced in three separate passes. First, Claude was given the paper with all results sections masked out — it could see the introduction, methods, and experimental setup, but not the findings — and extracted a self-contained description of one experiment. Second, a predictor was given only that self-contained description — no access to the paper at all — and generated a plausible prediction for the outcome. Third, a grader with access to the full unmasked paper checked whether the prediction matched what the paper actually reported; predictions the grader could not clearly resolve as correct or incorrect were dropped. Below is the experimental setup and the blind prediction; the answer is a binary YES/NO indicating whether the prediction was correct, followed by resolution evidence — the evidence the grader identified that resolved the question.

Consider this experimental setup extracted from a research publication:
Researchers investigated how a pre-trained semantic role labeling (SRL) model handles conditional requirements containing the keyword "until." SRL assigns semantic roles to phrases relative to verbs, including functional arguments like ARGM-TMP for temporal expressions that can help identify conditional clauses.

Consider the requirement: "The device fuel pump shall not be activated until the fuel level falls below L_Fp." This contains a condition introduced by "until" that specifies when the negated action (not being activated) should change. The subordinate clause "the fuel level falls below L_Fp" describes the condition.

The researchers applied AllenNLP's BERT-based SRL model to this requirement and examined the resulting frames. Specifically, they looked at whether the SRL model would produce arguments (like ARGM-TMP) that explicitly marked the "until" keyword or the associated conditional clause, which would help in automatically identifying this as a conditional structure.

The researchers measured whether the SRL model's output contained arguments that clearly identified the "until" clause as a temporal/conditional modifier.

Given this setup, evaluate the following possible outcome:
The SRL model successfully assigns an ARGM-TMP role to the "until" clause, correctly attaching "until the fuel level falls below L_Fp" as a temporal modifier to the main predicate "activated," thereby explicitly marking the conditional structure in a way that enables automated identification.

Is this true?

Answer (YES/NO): NO